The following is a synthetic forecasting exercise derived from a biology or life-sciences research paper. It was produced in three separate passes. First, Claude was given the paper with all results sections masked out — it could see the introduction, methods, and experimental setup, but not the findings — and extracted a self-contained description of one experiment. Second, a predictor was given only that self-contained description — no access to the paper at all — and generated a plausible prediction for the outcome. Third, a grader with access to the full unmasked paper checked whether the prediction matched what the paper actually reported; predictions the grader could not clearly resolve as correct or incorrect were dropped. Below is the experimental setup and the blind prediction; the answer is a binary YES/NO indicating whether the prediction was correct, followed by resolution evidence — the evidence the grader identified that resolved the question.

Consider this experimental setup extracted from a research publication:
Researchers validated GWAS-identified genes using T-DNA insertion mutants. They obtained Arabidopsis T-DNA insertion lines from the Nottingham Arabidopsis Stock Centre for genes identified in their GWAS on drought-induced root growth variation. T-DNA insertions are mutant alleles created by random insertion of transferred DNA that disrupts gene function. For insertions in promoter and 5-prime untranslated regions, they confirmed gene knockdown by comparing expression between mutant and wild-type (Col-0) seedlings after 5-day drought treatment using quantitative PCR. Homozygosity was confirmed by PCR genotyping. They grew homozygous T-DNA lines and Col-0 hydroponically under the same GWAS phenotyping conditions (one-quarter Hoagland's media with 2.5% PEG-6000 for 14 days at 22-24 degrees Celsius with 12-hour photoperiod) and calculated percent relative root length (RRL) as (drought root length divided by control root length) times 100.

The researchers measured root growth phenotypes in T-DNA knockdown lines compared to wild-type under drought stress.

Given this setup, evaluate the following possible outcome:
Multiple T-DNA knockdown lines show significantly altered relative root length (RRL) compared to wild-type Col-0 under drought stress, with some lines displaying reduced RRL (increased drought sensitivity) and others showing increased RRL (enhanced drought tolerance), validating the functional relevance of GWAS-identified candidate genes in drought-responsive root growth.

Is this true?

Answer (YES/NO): YES